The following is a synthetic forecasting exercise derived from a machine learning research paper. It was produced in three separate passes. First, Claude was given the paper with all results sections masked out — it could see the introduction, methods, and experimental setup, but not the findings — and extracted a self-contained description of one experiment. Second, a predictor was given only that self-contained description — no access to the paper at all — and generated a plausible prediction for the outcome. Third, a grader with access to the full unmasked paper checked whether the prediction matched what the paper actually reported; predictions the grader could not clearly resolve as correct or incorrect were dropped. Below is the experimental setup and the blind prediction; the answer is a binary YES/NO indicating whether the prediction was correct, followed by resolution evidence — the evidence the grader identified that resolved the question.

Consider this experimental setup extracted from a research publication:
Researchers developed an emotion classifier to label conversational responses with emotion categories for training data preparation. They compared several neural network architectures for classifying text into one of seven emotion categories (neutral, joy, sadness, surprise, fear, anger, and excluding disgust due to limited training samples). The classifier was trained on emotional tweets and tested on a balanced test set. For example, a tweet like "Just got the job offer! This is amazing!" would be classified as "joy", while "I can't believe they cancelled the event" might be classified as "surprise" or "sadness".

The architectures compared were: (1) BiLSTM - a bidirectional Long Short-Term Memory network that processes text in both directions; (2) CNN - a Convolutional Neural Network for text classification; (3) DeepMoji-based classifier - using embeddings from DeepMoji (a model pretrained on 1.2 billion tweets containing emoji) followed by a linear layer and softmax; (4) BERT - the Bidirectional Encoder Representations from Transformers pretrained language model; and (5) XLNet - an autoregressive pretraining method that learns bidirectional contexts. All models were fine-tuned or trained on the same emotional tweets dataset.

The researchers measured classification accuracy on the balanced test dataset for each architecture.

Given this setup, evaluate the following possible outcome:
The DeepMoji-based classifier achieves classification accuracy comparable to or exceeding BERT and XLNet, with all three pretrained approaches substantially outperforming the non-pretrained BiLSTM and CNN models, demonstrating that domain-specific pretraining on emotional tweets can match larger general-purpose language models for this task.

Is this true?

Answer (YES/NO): NO